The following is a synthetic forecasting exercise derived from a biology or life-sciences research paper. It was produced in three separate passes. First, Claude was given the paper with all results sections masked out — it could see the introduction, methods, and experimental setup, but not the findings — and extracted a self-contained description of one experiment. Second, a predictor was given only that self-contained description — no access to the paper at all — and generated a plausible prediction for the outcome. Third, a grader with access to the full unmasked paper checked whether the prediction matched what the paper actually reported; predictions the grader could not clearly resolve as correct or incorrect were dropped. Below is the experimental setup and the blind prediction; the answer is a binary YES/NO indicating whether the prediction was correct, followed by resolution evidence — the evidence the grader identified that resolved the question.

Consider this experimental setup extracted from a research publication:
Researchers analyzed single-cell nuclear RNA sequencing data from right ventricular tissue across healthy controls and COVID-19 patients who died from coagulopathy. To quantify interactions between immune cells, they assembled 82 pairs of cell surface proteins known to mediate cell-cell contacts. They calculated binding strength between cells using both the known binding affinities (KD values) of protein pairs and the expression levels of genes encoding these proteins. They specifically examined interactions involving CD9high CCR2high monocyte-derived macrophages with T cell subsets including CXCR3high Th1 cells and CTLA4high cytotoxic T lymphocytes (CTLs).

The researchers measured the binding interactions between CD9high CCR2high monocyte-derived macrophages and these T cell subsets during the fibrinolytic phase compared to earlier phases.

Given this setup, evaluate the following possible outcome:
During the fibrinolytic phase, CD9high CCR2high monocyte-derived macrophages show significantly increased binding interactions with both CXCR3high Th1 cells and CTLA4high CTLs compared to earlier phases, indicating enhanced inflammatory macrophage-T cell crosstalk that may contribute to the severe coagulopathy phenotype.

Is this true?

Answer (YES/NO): YES